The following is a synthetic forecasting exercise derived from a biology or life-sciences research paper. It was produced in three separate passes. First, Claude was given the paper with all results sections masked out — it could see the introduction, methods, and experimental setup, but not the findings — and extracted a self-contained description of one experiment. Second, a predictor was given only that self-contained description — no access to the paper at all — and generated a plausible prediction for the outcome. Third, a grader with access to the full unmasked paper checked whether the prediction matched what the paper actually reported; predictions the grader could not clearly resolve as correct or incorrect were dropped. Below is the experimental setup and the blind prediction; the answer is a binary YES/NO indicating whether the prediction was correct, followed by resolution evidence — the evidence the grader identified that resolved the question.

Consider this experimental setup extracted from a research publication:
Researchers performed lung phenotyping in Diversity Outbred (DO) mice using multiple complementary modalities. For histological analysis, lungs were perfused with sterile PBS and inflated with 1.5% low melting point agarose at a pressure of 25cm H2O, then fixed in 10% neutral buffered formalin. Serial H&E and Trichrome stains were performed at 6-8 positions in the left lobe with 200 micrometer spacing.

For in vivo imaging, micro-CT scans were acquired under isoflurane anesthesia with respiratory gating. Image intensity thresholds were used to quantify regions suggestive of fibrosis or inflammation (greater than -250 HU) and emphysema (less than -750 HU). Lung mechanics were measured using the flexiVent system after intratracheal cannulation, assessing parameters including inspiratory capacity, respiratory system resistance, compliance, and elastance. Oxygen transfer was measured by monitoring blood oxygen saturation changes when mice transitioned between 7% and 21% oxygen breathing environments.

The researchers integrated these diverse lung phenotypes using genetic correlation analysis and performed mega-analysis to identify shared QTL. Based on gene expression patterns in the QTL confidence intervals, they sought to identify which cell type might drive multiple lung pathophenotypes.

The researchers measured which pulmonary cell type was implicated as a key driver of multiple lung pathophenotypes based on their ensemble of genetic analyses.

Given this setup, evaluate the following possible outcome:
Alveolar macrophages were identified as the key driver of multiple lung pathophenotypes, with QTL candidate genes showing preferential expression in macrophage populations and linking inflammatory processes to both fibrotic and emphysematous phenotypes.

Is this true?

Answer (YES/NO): NO